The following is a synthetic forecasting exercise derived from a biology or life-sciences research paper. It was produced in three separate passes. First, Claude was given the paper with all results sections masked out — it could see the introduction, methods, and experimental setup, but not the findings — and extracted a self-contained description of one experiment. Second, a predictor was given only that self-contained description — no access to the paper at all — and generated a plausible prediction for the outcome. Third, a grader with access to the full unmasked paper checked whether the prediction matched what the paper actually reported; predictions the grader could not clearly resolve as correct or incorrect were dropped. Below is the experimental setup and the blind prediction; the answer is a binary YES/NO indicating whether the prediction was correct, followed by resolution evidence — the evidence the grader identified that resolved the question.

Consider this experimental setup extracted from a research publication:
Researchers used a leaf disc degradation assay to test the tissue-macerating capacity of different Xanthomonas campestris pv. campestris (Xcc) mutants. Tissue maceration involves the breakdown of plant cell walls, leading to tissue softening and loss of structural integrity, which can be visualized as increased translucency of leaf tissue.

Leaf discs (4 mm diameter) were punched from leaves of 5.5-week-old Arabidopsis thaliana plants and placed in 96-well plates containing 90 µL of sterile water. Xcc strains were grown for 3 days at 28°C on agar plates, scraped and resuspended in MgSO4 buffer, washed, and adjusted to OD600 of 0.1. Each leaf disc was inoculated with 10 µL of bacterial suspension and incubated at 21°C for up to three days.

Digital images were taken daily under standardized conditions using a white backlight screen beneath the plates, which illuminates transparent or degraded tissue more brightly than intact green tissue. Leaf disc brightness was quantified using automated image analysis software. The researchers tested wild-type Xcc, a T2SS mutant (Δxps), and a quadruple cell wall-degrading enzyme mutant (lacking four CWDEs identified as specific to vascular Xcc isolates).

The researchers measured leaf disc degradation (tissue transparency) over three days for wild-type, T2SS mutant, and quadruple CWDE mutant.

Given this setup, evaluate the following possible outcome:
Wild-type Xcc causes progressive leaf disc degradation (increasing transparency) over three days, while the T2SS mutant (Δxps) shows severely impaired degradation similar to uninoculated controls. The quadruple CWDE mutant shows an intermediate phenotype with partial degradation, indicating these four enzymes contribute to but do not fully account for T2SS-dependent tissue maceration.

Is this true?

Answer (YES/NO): NO